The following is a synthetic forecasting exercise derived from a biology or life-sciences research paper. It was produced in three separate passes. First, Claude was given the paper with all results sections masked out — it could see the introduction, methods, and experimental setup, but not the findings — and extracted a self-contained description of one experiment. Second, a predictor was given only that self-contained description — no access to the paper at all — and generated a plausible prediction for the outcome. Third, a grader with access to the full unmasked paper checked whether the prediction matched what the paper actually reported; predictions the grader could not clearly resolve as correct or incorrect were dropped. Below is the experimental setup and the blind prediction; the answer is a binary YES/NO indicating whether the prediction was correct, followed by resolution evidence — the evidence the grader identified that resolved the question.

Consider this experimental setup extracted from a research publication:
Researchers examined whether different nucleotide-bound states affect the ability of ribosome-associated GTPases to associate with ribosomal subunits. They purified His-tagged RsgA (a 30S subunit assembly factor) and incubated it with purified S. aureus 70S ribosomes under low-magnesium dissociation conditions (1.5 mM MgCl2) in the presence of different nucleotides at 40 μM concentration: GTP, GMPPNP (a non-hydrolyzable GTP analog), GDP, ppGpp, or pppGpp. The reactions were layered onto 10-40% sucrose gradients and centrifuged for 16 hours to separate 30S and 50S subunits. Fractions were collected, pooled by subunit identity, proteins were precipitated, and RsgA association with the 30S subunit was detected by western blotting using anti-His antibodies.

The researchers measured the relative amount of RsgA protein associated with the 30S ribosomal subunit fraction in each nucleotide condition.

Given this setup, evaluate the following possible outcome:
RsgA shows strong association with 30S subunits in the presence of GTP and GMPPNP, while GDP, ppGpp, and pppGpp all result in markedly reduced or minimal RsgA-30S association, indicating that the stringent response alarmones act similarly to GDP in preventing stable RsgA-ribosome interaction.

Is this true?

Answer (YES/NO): NO